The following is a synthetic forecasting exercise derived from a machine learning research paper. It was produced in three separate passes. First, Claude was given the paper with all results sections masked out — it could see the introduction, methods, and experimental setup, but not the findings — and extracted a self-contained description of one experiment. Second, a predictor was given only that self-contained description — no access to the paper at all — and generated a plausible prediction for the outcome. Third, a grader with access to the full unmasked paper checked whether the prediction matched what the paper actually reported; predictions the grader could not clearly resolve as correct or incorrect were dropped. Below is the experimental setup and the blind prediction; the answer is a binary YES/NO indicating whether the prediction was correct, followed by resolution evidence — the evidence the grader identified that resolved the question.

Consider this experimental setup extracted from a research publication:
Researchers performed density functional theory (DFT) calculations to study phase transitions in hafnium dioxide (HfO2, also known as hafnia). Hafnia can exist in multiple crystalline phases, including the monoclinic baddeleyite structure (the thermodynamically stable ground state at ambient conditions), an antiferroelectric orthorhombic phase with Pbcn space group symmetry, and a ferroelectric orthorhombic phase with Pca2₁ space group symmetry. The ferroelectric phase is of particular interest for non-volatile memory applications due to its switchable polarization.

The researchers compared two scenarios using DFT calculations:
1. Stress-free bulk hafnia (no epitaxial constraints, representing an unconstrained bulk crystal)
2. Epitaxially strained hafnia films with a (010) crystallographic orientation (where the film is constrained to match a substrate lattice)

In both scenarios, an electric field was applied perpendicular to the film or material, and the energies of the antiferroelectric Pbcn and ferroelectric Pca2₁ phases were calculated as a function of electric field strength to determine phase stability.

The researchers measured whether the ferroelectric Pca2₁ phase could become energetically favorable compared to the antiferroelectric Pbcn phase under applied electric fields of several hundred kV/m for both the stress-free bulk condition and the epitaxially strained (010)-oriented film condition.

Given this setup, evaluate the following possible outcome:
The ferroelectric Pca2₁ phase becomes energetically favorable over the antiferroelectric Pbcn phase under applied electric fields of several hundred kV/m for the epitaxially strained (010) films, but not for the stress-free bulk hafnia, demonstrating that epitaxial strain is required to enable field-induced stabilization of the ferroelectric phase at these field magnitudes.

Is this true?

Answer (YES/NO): YES